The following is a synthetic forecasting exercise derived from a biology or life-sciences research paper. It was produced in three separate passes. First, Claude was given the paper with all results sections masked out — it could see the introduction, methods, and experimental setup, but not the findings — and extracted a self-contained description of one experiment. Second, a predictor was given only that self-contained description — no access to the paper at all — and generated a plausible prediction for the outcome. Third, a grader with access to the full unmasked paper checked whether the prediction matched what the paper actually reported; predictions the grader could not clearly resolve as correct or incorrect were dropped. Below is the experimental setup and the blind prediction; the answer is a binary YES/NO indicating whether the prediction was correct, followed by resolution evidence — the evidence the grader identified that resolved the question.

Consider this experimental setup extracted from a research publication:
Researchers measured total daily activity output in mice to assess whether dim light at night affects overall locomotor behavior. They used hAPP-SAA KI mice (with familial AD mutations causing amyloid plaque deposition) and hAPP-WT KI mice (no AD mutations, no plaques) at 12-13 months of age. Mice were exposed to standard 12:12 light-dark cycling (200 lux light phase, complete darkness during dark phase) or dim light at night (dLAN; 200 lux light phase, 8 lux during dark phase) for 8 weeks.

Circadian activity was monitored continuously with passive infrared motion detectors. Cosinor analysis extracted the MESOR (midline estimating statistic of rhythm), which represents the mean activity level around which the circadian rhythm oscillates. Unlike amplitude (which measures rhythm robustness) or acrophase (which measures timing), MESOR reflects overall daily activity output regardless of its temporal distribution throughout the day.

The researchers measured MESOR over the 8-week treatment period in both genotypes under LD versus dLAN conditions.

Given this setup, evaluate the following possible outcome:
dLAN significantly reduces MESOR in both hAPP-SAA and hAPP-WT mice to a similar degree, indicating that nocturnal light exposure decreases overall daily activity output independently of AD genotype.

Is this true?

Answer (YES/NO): YES